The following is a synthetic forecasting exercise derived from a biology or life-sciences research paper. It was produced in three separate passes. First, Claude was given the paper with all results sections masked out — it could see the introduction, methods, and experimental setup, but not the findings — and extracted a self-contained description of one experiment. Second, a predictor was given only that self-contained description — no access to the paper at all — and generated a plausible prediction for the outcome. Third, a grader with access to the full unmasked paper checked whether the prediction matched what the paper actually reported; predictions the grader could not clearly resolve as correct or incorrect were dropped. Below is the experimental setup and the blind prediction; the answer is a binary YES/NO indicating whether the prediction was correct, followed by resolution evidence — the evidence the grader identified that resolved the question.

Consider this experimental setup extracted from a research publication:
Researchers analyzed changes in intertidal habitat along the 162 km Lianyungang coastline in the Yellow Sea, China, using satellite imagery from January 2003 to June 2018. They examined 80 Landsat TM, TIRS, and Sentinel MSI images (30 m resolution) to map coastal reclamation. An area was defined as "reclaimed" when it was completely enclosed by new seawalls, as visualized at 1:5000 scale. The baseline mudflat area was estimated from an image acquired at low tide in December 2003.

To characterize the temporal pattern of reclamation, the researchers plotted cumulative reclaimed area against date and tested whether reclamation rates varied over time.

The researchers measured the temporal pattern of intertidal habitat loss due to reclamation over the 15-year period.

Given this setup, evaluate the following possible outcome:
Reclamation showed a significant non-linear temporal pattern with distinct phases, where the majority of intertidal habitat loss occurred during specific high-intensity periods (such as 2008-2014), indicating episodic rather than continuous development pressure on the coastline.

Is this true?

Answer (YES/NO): YES